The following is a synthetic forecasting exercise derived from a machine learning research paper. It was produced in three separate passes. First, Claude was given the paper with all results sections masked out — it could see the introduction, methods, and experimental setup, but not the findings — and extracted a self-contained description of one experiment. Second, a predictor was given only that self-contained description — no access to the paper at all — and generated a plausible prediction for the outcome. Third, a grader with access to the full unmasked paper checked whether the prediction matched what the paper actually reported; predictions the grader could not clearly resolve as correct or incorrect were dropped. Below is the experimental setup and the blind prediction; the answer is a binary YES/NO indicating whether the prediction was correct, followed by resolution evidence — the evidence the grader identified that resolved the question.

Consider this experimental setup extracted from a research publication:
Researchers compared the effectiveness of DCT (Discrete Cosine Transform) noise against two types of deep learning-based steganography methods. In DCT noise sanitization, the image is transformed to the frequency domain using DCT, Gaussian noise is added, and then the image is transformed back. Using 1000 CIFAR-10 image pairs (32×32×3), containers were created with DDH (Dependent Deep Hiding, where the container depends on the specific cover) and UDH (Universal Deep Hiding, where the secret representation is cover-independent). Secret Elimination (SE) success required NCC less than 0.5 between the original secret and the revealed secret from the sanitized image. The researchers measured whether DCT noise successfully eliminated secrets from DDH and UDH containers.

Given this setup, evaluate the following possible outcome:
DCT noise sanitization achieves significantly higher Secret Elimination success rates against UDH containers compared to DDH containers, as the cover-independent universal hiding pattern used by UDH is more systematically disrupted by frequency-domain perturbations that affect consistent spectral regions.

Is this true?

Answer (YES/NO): NO